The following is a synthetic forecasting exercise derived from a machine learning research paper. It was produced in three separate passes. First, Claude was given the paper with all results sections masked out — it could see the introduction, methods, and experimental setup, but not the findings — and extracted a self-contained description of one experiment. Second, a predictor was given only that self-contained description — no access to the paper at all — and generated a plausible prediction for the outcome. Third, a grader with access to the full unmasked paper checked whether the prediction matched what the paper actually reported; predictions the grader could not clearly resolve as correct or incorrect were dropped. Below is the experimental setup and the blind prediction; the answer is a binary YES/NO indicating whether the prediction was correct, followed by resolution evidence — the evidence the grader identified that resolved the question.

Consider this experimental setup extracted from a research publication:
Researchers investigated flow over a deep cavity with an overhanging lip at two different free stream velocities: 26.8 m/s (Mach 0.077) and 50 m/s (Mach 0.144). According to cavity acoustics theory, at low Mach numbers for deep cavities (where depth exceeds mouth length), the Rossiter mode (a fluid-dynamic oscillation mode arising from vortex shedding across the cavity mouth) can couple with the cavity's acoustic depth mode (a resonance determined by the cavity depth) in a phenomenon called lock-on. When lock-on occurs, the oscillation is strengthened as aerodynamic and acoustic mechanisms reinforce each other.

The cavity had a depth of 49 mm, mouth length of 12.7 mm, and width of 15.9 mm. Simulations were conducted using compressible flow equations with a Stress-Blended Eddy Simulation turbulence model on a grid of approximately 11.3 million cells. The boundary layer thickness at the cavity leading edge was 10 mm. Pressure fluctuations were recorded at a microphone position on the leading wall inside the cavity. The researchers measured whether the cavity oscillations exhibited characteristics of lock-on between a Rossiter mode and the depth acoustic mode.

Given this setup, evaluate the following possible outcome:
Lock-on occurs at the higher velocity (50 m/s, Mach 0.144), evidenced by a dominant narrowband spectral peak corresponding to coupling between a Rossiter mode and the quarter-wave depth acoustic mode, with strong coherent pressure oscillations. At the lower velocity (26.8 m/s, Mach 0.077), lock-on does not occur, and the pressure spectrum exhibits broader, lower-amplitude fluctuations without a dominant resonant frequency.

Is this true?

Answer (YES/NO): NO